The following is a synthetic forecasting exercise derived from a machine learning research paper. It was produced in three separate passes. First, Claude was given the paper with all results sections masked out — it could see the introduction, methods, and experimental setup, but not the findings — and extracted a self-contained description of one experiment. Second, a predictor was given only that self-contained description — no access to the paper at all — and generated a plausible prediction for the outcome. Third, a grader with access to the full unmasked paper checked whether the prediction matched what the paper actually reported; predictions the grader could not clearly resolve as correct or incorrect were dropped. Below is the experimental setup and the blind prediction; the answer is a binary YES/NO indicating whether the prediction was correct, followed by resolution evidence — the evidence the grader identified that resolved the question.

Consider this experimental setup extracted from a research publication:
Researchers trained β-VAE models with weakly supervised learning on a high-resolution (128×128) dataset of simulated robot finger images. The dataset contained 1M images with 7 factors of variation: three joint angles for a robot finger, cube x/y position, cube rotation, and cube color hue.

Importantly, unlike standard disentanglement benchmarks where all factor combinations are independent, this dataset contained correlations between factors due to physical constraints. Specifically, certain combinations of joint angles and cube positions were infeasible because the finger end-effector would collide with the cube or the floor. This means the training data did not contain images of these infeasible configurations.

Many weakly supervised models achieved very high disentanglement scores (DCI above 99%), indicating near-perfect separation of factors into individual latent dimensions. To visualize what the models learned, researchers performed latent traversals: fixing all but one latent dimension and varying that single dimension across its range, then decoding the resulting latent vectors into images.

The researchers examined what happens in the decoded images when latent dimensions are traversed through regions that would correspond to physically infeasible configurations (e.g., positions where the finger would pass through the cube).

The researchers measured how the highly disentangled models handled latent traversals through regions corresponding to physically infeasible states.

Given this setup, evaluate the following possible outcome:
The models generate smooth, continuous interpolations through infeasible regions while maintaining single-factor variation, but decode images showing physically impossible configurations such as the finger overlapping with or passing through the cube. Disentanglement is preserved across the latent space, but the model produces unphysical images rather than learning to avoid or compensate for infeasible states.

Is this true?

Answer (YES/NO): YES